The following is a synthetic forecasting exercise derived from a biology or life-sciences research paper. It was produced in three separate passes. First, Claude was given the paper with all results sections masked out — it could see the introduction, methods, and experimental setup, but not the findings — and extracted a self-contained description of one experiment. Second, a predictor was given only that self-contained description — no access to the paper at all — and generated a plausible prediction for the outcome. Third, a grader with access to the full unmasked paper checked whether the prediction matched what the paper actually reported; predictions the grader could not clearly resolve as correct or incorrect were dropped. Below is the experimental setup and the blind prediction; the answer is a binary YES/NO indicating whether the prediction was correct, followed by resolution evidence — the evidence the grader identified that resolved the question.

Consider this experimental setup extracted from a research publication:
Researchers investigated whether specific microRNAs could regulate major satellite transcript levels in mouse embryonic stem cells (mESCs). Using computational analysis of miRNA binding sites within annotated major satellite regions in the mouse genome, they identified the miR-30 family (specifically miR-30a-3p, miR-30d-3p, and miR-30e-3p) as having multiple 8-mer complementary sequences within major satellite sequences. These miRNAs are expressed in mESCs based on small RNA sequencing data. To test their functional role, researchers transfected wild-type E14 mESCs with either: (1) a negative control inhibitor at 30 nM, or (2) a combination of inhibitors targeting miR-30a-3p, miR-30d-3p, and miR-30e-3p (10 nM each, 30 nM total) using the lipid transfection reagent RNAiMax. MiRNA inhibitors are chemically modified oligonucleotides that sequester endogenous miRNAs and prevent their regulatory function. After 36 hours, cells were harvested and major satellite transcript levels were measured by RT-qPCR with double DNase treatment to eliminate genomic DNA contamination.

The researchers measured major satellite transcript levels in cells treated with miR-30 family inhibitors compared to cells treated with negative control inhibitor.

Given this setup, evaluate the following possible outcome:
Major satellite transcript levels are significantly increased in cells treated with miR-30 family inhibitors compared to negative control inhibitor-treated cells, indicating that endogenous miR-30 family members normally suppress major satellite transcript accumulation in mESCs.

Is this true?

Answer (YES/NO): YES